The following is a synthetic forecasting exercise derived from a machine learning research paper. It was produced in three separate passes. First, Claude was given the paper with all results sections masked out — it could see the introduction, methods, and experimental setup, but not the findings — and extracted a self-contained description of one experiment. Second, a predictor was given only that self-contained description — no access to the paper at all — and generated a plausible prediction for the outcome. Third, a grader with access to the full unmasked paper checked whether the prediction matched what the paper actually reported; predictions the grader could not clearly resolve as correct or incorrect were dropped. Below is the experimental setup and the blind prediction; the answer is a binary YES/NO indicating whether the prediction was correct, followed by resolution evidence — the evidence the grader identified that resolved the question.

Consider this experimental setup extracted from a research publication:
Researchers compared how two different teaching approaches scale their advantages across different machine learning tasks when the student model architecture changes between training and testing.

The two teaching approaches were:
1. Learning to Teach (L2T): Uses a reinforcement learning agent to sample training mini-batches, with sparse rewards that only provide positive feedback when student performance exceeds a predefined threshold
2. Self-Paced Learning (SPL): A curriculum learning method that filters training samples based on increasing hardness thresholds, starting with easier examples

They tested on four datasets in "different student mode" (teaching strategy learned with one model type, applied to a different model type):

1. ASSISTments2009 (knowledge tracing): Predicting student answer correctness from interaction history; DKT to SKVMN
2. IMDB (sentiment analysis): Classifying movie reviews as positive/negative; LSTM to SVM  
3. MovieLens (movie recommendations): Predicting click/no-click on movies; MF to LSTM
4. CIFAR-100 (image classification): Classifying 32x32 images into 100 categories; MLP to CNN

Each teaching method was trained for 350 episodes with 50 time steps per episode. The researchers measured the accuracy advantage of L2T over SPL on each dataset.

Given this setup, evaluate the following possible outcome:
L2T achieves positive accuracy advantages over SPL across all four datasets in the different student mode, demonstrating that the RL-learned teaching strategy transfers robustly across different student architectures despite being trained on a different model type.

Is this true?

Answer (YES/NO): YES